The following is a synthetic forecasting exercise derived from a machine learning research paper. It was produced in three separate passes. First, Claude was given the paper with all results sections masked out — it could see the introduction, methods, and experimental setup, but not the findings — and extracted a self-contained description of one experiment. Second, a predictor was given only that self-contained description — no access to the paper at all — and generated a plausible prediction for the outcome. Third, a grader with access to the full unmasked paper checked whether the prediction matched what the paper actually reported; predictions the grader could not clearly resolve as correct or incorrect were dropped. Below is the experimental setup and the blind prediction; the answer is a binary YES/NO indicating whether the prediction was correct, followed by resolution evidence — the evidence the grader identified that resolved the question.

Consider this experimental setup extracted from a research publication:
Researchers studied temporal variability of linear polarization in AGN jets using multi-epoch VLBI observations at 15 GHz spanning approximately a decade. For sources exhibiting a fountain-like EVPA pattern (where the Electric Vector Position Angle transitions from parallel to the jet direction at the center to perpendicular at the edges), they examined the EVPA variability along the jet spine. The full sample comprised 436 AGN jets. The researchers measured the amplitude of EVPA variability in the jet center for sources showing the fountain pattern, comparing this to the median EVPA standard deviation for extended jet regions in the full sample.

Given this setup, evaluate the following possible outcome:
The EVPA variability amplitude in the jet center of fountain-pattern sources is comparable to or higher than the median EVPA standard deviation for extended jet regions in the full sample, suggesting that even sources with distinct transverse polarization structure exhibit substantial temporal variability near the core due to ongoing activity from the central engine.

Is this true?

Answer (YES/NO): YES